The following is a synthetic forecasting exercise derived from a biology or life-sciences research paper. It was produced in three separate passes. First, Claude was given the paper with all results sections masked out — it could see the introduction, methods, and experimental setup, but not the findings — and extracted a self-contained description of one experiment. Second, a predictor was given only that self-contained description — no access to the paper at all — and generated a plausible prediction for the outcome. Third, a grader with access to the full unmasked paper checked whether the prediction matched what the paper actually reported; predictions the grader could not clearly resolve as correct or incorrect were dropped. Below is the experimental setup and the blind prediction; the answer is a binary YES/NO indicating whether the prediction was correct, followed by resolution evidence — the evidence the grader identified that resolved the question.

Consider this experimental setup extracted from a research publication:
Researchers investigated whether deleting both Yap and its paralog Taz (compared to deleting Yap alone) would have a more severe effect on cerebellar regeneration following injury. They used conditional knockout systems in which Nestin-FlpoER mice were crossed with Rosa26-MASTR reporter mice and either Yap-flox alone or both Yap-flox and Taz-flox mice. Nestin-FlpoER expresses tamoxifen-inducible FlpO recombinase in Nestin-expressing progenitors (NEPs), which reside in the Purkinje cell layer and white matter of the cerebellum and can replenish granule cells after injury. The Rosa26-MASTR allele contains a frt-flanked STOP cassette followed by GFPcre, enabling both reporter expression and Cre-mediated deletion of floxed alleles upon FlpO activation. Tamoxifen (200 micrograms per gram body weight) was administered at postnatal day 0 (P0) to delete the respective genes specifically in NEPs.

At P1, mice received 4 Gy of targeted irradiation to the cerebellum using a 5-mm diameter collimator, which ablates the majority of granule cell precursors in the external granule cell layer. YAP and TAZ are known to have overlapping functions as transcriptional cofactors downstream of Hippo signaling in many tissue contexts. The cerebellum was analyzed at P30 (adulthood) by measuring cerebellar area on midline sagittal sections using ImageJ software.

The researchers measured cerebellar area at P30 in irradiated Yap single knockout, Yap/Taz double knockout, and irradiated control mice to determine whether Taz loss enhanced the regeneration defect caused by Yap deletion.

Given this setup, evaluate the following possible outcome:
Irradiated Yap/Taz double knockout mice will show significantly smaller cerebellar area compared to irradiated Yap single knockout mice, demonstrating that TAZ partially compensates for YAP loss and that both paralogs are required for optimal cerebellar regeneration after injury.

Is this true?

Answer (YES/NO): NO